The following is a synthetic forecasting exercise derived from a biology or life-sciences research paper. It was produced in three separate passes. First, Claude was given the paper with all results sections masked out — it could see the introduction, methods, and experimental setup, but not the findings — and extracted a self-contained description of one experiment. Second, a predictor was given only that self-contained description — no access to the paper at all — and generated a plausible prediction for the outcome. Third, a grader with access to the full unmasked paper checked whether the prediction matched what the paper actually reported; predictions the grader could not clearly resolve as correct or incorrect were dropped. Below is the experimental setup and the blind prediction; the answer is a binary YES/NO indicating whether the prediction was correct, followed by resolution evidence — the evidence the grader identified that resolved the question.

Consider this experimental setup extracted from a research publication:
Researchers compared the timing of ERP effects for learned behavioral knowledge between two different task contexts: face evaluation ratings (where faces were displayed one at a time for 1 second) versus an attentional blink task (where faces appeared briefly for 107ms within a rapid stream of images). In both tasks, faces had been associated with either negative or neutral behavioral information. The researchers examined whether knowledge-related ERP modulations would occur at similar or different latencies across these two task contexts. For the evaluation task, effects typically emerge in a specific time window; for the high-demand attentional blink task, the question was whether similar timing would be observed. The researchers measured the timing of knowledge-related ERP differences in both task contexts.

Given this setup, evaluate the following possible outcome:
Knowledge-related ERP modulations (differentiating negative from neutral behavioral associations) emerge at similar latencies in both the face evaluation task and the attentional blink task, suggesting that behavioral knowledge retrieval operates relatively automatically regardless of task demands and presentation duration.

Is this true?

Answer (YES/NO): NO